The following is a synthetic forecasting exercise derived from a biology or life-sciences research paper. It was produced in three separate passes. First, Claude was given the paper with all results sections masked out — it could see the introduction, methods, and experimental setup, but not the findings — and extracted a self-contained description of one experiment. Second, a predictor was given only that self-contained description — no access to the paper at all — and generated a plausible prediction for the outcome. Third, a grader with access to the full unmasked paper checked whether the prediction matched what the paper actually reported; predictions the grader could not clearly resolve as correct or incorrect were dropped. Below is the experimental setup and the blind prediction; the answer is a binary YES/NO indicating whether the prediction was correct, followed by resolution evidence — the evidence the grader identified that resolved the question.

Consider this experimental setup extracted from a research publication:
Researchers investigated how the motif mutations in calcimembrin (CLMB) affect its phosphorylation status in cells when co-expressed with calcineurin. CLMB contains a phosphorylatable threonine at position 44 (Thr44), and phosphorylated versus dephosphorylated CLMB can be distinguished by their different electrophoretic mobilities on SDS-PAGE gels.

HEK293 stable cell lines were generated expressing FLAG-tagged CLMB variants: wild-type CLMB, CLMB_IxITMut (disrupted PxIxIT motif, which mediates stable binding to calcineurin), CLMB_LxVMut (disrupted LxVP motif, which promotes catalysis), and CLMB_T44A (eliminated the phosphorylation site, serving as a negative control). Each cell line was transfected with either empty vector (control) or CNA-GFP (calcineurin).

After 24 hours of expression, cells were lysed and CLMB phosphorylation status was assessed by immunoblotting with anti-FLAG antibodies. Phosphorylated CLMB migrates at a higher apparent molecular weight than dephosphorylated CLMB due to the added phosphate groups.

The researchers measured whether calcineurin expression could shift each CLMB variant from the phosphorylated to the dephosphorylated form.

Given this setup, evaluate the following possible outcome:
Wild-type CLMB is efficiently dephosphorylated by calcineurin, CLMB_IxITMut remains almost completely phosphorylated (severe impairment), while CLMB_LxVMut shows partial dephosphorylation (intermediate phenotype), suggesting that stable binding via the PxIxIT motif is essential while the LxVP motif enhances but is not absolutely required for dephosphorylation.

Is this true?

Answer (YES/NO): NO